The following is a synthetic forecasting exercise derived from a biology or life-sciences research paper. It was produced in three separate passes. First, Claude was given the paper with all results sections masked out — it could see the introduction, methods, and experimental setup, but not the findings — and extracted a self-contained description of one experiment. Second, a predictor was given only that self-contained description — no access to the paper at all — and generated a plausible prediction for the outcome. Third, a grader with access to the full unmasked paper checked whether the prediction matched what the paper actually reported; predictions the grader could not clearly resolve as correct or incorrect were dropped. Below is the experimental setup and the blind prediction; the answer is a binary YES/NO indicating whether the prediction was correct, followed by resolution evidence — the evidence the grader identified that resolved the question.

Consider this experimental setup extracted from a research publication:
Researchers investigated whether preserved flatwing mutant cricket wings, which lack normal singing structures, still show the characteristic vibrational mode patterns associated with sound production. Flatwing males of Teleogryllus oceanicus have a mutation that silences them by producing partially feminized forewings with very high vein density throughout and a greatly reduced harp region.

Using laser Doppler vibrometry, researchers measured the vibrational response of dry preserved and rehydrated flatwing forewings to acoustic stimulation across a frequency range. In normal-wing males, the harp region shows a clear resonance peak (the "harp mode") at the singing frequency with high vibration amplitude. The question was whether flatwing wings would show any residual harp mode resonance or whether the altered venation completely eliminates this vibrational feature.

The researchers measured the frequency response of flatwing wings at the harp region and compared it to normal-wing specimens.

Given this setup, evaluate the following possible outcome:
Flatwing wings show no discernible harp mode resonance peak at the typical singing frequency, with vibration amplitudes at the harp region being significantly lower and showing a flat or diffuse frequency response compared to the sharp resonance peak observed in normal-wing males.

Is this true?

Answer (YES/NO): YES